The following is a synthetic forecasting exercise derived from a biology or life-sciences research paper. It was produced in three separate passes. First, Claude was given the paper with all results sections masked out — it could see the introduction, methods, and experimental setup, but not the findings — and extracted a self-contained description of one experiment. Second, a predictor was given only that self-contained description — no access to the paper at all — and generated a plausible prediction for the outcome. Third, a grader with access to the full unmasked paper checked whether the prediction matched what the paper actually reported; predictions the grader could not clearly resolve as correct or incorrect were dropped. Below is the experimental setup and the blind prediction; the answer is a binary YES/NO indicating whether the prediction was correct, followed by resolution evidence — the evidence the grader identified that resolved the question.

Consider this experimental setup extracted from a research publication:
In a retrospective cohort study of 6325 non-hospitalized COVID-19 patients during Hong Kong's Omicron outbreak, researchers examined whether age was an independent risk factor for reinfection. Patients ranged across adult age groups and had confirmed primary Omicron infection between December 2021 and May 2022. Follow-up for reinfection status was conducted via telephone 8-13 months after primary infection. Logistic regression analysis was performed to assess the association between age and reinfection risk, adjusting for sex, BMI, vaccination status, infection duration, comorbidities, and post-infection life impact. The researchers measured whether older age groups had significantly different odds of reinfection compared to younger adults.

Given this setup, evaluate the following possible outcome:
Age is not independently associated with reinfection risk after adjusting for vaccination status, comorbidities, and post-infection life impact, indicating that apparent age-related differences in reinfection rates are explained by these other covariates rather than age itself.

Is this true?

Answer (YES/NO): NO